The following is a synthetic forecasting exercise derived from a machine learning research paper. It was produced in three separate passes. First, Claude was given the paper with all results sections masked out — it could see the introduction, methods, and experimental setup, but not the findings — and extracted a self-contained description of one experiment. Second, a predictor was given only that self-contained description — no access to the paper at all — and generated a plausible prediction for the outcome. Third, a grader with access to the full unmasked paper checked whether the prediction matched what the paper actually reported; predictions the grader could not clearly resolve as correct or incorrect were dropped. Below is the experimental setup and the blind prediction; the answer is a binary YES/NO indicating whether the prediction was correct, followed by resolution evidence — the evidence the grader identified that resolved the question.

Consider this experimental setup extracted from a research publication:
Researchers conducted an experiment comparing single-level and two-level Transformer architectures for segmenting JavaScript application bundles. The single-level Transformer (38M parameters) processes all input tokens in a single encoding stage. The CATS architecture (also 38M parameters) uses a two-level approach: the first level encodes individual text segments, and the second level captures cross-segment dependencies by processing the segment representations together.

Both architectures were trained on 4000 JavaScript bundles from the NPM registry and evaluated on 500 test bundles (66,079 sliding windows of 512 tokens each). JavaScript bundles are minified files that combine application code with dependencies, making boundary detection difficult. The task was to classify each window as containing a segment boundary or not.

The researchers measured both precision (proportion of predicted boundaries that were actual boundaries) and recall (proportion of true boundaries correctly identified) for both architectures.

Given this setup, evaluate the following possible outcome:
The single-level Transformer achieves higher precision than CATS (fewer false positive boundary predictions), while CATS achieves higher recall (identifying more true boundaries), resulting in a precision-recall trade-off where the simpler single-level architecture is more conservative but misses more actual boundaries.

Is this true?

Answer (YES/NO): NO